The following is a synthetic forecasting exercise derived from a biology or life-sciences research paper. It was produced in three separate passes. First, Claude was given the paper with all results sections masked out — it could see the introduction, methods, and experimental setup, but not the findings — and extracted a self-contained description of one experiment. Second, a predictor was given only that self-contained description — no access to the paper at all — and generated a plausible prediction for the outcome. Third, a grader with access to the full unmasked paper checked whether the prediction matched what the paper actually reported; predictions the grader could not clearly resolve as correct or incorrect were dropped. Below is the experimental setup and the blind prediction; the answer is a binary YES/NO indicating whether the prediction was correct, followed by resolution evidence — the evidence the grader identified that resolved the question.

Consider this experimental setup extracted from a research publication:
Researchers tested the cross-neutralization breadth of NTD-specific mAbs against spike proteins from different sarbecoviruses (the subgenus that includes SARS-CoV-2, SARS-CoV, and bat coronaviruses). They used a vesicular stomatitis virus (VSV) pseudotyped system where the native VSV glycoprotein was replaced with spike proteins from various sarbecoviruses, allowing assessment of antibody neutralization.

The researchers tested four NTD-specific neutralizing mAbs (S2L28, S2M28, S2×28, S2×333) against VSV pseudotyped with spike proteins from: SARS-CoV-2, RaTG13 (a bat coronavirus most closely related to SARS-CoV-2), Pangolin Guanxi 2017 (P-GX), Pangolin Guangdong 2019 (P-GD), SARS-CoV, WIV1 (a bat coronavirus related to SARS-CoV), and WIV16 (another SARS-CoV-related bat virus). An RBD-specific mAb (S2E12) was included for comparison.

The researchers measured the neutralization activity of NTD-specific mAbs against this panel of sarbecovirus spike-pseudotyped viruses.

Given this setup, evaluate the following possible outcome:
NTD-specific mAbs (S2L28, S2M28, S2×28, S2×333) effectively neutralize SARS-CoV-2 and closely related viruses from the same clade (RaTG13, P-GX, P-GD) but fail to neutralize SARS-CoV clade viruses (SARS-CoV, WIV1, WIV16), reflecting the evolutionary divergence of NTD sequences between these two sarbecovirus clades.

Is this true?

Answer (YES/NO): NO